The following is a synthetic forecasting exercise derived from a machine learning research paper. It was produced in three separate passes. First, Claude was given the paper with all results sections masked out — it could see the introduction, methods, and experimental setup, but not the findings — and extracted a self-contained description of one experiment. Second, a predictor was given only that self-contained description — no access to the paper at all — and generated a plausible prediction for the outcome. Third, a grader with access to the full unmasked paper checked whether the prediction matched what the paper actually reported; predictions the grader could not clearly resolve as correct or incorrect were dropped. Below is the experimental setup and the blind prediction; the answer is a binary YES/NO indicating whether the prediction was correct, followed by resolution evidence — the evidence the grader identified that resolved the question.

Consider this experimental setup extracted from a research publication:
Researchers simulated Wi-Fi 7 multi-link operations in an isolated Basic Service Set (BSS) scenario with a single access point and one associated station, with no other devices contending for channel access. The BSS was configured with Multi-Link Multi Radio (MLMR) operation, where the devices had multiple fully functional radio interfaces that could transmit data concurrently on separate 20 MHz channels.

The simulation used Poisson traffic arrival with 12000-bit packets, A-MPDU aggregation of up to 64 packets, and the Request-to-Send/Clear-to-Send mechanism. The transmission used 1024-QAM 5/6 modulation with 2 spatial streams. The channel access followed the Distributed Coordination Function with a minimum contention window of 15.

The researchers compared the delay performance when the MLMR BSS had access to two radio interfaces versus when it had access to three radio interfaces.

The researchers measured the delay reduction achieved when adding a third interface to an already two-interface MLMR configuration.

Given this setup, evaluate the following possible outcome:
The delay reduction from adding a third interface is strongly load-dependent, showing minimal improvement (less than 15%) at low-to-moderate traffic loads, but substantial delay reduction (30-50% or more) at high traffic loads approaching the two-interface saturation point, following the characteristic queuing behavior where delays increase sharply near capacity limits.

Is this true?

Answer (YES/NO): NO